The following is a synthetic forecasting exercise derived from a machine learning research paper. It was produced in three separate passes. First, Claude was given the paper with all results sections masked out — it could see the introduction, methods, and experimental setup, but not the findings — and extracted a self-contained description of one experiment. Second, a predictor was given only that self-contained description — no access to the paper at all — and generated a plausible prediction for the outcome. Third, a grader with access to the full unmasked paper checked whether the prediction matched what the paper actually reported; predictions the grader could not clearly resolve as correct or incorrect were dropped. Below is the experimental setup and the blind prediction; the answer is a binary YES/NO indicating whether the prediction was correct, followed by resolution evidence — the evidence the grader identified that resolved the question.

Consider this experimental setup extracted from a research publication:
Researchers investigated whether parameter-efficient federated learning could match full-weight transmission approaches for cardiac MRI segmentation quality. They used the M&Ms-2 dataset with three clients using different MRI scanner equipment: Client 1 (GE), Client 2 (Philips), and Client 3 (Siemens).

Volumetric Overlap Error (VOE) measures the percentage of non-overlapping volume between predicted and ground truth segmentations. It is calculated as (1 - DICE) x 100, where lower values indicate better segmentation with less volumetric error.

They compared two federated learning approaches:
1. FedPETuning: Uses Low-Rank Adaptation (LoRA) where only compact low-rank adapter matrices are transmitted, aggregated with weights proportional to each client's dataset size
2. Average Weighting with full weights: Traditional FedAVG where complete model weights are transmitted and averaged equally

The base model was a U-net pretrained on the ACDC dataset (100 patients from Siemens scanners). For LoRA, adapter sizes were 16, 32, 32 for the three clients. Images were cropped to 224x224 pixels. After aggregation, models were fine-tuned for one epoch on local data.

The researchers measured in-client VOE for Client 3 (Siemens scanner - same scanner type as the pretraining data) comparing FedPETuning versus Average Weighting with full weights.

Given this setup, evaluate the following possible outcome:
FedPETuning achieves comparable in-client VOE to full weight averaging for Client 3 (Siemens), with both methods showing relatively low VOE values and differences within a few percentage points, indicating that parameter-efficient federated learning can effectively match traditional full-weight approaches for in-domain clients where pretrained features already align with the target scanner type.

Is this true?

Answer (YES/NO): NO